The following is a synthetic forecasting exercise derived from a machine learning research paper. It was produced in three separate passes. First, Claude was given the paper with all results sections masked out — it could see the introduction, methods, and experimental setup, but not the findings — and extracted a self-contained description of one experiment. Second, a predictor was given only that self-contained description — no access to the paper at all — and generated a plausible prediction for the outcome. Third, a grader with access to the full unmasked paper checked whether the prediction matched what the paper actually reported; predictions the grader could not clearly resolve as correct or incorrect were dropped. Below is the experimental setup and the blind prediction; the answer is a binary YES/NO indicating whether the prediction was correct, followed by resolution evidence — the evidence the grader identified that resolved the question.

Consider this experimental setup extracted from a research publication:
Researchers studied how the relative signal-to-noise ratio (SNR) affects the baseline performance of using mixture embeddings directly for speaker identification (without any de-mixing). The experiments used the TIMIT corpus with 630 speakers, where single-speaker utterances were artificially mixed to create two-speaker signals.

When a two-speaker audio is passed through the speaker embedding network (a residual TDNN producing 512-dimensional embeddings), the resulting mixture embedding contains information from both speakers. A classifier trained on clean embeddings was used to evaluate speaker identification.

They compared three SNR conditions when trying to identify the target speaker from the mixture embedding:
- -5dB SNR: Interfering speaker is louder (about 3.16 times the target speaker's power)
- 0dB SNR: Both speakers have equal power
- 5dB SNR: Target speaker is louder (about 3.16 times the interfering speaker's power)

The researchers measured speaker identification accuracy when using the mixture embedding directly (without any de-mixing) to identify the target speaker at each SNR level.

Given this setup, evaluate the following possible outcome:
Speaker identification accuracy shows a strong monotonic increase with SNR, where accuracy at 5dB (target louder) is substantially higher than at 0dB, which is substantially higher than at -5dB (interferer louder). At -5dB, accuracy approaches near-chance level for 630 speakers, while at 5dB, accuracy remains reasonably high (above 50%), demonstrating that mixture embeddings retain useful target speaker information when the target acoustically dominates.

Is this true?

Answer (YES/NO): NO